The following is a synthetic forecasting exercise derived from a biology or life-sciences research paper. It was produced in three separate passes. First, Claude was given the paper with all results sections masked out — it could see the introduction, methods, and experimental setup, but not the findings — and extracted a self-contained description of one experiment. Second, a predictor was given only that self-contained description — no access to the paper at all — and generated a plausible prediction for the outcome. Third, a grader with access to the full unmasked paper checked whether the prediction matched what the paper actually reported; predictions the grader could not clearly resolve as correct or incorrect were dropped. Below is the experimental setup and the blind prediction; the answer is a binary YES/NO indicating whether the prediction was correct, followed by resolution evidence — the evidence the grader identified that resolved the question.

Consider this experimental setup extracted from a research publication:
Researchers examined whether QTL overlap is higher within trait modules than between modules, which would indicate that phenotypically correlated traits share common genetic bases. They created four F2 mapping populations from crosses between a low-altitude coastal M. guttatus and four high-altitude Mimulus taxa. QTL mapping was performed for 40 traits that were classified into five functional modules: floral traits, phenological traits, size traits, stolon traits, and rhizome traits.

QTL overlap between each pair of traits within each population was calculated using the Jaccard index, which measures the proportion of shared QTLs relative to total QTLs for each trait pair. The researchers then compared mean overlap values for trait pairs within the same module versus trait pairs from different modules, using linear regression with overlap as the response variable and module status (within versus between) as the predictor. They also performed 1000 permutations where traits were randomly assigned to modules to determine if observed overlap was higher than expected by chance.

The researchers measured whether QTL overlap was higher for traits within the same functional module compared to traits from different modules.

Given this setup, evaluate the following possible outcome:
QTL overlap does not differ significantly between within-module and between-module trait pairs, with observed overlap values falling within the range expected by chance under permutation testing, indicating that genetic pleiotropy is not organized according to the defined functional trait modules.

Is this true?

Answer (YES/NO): NO